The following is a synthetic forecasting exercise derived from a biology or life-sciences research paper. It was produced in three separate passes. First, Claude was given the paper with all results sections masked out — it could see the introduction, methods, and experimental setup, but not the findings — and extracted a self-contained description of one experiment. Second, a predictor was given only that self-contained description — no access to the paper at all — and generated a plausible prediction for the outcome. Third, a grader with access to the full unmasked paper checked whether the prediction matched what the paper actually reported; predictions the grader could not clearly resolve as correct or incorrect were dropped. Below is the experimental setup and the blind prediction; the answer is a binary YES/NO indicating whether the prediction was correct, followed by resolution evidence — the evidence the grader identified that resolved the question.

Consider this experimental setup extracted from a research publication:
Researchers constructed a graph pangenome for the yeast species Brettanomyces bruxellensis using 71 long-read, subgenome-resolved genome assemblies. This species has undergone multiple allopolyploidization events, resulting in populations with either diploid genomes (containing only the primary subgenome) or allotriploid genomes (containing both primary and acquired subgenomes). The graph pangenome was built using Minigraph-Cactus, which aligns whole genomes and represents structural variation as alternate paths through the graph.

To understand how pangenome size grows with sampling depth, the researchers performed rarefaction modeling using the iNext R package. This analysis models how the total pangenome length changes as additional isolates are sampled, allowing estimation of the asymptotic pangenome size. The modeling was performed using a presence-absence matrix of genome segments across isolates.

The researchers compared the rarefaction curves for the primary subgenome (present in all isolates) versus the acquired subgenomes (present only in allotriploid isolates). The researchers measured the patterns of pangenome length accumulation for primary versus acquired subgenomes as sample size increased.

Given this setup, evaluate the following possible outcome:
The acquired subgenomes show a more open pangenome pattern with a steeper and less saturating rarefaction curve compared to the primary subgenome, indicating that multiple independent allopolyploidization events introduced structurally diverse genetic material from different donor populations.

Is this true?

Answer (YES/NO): NO